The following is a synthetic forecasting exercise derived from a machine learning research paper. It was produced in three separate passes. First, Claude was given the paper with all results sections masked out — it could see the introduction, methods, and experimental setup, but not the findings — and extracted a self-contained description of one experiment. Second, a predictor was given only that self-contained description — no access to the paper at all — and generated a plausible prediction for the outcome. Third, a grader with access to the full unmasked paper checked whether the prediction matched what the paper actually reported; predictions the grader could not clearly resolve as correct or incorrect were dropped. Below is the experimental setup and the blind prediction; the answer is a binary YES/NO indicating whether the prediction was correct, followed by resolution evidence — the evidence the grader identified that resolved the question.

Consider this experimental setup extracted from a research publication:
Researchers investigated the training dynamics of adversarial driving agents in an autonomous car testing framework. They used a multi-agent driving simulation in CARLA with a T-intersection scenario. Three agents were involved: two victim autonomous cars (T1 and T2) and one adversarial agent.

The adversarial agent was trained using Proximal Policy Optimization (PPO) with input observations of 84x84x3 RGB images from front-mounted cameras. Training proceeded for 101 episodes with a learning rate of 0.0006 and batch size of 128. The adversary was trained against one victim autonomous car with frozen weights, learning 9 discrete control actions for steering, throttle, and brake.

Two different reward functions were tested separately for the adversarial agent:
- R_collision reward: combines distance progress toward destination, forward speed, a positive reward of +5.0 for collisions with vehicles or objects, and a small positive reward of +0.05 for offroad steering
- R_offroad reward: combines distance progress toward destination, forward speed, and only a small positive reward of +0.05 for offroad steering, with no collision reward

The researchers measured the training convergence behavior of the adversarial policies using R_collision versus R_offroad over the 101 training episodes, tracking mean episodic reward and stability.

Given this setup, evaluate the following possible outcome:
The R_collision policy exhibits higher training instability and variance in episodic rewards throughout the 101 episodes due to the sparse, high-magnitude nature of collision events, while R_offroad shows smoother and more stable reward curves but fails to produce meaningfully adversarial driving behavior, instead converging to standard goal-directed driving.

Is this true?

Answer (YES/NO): NO